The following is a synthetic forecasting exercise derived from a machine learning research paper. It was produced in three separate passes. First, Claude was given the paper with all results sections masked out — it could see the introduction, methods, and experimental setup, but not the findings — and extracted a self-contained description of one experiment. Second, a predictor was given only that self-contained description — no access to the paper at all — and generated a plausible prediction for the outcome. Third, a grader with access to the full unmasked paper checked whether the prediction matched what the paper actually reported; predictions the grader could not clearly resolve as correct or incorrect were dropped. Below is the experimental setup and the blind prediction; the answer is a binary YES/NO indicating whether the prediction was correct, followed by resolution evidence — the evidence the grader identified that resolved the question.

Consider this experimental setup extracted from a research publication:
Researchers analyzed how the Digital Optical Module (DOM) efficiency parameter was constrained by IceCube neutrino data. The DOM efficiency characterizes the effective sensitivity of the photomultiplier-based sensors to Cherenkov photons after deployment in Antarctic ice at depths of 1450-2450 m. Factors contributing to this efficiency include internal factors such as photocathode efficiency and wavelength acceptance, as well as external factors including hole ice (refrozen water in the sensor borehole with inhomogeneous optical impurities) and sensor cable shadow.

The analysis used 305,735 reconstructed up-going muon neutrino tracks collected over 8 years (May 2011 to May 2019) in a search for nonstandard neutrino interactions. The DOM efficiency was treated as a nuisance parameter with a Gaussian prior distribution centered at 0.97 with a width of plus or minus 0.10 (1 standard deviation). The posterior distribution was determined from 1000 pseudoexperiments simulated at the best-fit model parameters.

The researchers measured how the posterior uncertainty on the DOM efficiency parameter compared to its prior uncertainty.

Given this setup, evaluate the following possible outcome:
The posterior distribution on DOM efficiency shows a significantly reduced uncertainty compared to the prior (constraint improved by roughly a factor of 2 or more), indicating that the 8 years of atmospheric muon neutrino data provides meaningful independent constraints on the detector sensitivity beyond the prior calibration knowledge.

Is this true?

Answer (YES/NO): YES